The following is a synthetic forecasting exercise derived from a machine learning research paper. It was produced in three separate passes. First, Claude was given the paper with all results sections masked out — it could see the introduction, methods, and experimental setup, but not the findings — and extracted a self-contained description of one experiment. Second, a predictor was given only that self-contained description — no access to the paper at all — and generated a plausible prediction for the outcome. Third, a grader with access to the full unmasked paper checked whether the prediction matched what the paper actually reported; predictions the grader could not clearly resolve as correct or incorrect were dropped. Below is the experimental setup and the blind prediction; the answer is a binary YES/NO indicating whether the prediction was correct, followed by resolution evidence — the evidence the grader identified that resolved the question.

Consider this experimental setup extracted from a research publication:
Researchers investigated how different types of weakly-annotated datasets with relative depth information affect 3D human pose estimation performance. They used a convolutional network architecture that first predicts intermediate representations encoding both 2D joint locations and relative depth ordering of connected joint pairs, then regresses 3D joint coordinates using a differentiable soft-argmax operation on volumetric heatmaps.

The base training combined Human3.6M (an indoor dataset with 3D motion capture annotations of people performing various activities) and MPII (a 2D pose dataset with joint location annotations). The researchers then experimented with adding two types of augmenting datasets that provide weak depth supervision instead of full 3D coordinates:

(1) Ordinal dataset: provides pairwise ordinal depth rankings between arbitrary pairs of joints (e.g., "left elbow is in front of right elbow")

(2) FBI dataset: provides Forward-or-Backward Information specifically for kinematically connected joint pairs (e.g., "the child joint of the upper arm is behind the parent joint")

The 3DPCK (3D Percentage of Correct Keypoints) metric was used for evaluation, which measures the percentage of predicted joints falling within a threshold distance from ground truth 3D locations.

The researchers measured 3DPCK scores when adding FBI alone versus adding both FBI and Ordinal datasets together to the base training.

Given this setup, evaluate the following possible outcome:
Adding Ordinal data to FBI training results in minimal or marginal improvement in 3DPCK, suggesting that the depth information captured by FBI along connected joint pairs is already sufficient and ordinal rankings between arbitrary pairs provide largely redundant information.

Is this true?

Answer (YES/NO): NO